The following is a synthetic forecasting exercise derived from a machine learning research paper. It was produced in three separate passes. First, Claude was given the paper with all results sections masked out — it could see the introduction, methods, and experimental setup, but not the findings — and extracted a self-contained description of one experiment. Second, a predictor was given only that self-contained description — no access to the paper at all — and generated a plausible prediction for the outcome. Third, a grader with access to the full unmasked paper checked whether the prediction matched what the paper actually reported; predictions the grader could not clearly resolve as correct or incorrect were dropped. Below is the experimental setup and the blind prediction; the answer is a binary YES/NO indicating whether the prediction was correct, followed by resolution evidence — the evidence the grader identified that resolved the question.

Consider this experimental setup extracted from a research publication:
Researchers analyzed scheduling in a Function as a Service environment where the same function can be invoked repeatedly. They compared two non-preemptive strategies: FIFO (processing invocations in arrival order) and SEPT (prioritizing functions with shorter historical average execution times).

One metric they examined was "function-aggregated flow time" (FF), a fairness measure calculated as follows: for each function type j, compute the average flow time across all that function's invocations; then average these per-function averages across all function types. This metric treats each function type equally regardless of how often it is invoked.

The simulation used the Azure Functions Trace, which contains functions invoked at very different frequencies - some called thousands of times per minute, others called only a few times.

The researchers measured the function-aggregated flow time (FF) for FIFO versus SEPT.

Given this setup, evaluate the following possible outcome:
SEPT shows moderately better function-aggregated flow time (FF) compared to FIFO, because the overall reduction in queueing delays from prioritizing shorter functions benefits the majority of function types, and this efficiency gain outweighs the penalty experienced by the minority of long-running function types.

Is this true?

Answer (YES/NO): NO